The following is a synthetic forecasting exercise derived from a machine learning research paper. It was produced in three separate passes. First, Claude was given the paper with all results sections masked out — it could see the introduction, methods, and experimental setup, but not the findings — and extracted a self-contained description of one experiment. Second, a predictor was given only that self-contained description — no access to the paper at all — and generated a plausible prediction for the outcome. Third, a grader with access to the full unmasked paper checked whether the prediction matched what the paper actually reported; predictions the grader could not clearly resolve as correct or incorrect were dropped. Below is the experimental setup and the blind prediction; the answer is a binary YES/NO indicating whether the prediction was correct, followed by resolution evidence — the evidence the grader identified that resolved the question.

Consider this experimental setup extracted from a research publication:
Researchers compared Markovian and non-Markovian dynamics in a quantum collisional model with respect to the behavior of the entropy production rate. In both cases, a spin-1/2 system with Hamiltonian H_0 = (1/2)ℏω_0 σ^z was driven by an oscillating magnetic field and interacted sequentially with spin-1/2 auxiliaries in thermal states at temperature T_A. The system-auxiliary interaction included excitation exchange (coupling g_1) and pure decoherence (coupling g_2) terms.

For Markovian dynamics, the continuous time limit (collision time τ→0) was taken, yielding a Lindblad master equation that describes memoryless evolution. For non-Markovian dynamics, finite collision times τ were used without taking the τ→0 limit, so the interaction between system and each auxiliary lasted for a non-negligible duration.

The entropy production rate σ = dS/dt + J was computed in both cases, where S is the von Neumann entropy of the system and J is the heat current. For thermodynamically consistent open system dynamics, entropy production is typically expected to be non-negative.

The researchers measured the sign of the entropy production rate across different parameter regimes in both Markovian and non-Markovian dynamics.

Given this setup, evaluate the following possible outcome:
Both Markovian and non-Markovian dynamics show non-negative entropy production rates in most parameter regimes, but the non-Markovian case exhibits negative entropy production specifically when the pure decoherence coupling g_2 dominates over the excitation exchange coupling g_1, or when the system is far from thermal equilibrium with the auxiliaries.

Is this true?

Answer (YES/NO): NO